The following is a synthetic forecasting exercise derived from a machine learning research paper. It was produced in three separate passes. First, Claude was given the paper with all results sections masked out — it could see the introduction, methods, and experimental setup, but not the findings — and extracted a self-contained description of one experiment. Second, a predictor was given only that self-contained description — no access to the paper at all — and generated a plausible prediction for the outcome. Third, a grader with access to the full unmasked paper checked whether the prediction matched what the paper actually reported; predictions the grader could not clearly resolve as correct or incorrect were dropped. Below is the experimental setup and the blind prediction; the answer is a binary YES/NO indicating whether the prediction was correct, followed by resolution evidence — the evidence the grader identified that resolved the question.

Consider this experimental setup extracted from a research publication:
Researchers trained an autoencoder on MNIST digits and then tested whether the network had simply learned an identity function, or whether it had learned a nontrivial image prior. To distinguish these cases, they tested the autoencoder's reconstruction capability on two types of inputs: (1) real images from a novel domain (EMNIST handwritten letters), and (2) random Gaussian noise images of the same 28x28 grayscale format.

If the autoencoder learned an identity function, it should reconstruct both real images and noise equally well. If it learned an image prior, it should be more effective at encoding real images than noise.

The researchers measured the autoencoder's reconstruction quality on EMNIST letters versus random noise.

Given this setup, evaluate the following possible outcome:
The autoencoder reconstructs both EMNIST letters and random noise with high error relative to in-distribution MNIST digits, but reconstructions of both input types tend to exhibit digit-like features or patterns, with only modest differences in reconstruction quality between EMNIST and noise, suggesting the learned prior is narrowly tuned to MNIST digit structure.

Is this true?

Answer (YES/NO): NO